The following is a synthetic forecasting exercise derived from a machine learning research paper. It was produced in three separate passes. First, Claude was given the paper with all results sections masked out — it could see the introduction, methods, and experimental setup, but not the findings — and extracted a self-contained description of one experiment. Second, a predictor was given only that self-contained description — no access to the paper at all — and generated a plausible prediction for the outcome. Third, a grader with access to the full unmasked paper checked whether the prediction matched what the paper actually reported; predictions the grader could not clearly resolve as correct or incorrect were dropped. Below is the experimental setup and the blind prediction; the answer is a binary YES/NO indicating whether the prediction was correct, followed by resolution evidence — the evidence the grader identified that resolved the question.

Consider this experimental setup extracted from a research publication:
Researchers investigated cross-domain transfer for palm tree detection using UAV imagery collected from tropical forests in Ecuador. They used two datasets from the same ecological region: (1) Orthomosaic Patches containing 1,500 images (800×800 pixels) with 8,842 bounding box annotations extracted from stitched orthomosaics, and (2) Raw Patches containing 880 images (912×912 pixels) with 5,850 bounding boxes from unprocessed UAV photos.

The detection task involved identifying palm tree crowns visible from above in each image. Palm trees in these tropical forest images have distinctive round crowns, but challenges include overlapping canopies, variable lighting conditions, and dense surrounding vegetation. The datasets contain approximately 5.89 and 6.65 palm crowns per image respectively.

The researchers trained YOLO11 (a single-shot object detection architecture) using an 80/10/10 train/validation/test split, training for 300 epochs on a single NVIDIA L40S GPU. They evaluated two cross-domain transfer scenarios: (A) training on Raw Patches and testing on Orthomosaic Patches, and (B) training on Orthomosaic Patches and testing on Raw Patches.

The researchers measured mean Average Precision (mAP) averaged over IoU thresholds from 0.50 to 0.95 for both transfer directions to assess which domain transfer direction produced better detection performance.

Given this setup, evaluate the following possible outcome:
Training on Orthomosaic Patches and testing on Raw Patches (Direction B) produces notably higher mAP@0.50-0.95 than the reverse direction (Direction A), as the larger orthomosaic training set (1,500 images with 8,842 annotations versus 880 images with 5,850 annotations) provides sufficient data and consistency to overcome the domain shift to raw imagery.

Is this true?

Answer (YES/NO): NO